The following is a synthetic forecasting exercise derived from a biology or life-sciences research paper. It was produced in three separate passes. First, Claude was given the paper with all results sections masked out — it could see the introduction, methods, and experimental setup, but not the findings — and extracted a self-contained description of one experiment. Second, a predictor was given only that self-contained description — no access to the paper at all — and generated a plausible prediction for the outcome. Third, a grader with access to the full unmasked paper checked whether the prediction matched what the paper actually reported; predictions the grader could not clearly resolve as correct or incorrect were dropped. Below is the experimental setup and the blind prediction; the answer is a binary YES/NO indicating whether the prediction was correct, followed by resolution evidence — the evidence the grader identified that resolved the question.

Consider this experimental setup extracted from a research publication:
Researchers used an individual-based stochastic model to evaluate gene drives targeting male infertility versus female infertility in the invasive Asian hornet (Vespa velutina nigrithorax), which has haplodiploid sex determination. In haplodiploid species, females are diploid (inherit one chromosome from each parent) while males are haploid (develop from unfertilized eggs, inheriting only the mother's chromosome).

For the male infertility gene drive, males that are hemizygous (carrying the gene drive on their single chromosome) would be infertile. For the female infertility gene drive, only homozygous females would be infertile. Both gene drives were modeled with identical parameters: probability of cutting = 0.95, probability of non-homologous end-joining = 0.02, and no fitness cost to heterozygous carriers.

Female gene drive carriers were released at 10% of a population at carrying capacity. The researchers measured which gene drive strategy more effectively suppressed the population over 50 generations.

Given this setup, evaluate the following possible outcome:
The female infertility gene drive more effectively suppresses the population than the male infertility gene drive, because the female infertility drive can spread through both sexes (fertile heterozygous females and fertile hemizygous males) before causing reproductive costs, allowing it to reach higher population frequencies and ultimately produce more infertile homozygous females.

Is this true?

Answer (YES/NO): YES